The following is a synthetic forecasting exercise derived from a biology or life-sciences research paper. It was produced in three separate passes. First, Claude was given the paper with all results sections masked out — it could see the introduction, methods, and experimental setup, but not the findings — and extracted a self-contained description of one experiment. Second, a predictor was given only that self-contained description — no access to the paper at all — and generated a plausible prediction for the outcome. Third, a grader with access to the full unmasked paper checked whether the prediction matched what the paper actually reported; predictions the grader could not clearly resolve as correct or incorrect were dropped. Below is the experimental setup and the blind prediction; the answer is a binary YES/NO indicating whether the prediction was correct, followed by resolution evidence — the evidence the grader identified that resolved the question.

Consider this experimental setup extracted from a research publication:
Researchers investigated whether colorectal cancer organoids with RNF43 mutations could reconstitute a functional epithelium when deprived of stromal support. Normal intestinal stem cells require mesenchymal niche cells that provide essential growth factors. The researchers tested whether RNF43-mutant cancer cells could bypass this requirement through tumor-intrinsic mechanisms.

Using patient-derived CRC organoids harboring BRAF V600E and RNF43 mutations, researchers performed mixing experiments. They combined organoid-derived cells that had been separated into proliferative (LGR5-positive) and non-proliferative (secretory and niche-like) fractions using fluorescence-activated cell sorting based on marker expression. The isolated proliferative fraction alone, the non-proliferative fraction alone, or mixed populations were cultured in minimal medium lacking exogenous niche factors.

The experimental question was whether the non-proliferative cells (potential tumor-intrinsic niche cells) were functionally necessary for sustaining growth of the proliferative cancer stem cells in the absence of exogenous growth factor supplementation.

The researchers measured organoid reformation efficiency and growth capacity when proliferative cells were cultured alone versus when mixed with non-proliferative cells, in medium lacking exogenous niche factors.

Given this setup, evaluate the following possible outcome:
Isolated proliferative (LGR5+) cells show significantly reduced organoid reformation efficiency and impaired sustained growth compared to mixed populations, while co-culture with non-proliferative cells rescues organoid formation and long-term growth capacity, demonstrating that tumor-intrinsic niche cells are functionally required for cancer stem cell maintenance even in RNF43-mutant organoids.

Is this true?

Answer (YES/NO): NO